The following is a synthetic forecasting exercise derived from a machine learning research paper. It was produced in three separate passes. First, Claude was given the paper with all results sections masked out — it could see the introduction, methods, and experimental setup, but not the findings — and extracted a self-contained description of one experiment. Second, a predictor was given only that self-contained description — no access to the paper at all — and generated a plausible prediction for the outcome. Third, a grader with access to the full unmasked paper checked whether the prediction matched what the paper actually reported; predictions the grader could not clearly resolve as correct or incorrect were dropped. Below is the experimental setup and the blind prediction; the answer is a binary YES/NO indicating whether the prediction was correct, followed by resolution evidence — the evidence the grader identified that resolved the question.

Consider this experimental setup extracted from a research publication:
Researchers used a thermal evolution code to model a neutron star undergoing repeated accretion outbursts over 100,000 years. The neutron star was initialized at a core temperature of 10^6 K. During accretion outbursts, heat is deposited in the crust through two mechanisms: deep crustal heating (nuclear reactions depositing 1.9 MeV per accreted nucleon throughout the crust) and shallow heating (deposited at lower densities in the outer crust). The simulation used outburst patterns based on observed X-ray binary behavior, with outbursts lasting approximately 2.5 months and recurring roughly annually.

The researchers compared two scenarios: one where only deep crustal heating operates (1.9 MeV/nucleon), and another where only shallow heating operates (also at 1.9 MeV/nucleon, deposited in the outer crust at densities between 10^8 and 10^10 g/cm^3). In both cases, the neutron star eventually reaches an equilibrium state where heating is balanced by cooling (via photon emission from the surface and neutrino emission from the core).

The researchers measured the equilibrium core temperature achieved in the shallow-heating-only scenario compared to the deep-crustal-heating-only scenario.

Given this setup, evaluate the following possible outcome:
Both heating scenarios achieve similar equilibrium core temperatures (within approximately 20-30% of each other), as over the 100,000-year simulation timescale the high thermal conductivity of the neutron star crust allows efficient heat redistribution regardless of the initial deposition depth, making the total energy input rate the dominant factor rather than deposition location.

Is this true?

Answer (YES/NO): YES